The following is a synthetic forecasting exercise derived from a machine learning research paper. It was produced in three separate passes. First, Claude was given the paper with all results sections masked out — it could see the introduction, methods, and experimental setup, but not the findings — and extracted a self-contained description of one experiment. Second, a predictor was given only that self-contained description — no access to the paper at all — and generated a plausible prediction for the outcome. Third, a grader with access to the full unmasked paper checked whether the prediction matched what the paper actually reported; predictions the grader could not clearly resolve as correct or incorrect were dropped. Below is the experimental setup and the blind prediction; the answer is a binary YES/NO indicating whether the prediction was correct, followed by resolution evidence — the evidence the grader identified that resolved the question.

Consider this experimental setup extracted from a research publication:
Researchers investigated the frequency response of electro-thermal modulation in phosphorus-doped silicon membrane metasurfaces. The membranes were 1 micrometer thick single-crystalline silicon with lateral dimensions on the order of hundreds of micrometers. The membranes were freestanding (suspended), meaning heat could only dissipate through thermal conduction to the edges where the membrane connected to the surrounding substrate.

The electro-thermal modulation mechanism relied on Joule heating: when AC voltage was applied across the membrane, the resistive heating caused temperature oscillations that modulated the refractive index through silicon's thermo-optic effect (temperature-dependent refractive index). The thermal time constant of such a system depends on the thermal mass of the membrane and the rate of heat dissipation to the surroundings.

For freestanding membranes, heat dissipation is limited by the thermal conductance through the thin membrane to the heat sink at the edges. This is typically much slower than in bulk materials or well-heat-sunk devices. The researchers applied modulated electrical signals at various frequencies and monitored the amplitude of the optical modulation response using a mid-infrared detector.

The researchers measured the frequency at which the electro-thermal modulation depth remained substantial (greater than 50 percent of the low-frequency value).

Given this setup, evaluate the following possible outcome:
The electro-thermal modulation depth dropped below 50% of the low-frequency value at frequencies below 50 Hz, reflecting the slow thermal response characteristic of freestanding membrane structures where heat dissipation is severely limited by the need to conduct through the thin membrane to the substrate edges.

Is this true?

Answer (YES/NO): NO